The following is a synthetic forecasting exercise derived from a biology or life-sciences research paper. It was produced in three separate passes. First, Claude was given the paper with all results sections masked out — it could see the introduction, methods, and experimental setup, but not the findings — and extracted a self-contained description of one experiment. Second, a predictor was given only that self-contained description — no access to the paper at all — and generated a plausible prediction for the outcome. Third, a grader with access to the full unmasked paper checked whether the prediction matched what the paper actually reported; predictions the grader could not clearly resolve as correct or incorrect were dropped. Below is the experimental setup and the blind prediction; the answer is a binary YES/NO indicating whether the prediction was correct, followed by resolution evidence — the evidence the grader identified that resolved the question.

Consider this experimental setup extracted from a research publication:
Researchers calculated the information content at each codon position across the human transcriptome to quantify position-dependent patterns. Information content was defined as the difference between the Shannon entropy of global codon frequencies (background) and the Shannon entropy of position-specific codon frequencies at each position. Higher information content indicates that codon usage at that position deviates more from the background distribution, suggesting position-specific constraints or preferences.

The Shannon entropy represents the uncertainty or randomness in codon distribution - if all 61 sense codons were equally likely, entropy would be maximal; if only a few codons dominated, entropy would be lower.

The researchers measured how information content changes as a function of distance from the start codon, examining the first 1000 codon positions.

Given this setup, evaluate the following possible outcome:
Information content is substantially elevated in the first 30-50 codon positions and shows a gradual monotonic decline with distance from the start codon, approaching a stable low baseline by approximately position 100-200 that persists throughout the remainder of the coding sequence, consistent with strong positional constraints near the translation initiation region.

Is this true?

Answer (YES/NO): NO